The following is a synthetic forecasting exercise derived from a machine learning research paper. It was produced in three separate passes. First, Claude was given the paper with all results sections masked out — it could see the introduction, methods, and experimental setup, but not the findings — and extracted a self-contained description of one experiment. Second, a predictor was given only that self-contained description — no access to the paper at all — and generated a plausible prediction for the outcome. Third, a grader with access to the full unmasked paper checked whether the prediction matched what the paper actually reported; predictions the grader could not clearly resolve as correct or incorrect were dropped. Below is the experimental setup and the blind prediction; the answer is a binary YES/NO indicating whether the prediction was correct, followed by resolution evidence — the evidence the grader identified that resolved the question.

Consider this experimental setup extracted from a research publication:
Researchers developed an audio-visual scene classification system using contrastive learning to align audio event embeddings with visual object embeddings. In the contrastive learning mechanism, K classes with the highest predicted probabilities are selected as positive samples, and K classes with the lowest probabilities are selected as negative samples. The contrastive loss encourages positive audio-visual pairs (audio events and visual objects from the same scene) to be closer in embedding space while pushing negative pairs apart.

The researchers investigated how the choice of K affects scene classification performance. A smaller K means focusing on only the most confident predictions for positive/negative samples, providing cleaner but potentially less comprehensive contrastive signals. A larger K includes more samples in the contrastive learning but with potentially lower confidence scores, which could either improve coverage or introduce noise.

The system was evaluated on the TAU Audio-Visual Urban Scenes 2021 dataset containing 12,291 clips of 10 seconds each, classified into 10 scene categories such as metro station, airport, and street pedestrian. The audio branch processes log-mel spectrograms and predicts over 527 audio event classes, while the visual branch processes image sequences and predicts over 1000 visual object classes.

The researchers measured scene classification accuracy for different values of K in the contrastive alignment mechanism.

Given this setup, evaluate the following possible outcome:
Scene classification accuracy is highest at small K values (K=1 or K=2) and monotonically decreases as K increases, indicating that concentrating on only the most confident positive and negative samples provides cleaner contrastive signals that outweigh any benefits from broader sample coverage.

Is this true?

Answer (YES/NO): NO